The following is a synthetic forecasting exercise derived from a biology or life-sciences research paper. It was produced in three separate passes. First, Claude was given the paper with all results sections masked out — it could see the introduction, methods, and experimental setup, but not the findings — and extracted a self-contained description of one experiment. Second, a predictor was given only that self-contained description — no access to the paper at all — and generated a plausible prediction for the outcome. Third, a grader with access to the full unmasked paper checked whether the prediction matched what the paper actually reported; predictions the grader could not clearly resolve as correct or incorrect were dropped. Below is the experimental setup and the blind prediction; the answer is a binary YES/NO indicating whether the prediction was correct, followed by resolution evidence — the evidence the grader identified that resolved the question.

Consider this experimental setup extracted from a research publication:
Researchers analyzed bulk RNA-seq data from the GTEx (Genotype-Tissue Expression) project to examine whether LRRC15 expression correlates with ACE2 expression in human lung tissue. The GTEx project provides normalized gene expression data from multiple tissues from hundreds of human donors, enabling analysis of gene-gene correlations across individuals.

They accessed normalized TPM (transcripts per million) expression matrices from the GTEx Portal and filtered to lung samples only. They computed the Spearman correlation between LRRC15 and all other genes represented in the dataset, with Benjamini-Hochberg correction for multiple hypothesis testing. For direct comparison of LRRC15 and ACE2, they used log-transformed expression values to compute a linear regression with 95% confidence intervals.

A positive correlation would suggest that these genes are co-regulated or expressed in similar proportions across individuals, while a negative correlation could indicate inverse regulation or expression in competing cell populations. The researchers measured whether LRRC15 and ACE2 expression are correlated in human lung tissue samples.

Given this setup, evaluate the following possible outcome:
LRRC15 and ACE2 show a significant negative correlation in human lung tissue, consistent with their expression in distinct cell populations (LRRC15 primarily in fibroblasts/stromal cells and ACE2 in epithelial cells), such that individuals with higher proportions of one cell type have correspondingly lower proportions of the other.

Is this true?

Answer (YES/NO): YES